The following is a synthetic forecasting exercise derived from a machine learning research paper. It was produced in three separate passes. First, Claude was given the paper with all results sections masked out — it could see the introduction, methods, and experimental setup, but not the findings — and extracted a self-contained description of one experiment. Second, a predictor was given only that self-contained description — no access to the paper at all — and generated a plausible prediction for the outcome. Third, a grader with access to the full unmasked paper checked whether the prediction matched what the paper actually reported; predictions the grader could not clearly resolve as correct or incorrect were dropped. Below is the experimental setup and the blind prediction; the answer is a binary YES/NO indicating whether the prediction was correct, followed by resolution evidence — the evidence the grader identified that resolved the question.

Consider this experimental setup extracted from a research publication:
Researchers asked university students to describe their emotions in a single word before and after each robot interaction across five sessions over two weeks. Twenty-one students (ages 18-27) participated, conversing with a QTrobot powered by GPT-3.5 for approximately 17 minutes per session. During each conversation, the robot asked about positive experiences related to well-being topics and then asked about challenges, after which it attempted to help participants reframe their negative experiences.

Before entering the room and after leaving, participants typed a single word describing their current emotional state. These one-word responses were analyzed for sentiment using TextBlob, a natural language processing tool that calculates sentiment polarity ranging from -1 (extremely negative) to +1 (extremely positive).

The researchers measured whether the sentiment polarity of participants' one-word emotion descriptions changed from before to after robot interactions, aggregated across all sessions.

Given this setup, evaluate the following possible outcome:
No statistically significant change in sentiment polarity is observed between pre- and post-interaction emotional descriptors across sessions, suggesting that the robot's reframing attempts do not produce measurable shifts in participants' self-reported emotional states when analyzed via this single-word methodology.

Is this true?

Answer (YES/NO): NO